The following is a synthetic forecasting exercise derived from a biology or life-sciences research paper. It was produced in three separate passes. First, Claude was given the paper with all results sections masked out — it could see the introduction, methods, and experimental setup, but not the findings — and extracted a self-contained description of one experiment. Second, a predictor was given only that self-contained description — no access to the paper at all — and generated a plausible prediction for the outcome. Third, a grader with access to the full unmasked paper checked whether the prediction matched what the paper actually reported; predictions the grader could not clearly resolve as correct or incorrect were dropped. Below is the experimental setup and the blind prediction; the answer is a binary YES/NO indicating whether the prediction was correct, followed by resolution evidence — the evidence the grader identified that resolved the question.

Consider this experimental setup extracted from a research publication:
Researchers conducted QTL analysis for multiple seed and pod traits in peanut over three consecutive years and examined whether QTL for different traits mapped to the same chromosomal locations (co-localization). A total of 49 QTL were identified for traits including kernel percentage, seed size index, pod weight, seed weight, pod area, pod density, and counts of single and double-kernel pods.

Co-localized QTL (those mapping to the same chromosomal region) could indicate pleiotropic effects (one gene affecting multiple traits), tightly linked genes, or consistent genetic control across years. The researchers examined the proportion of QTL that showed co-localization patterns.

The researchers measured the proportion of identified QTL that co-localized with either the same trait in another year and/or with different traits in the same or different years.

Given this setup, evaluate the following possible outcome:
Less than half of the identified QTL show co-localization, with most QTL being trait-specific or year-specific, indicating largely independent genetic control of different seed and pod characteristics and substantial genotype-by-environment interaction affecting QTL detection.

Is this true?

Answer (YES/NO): NO